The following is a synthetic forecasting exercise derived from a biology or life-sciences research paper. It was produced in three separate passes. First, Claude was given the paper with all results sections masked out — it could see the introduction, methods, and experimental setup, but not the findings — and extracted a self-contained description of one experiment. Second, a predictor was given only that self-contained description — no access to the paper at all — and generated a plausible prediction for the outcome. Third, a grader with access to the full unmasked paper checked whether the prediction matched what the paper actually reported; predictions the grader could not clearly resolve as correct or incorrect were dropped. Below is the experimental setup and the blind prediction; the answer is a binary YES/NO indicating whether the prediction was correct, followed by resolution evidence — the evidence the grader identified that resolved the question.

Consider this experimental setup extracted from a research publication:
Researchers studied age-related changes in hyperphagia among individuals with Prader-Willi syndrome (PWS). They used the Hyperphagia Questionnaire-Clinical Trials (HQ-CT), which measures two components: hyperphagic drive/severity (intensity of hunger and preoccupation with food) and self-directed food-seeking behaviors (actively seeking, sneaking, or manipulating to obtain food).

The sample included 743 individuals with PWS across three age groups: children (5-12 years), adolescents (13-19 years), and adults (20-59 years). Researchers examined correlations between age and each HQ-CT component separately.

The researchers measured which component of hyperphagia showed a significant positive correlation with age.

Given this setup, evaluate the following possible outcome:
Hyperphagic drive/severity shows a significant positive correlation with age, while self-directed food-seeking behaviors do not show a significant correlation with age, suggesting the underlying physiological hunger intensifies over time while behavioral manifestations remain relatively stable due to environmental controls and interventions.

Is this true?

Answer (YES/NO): NO